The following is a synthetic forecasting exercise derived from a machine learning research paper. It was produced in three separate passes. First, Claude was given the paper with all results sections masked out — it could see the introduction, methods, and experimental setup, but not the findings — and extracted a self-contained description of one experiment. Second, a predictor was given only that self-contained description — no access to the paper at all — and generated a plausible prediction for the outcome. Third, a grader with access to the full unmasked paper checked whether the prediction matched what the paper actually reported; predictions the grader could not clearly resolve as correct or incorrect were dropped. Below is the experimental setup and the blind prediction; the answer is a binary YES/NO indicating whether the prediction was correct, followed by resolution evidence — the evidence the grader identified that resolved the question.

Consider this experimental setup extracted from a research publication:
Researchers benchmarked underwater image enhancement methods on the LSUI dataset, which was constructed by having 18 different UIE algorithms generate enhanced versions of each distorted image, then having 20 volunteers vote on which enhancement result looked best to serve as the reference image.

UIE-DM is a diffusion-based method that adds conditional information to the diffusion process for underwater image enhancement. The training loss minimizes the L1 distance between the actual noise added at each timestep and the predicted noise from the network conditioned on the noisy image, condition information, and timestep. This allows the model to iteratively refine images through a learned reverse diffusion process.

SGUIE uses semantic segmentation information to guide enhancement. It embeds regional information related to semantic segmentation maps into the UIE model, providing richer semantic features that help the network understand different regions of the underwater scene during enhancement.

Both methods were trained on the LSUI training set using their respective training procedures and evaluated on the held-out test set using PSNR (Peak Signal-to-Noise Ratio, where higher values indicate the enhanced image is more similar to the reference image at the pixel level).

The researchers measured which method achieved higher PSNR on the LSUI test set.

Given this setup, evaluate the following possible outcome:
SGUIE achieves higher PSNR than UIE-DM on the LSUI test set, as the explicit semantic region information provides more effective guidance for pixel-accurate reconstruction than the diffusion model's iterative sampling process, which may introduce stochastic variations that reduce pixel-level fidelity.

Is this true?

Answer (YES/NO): NO